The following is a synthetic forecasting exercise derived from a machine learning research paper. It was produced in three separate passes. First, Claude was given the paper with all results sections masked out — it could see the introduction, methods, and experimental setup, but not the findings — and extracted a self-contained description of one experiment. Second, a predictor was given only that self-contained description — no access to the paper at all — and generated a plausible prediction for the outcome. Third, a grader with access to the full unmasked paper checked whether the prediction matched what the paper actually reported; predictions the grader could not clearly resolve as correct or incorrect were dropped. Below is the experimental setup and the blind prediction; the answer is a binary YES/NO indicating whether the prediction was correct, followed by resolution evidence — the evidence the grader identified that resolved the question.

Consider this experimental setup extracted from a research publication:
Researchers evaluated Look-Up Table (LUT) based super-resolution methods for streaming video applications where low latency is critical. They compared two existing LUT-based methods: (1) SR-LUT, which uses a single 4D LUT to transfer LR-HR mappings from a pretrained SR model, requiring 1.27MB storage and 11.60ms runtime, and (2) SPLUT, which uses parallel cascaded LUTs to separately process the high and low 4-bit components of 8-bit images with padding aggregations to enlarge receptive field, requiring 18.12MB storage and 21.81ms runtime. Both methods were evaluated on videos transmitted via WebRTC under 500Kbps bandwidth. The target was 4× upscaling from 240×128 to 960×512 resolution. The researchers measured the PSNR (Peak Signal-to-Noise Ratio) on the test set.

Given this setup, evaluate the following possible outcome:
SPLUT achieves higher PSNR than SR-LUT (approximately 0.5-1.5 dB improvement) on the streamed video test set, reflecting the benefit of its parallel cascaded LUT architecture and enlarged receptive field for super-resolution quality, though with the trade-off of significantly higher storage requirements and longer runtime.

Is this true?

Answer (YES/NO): NO